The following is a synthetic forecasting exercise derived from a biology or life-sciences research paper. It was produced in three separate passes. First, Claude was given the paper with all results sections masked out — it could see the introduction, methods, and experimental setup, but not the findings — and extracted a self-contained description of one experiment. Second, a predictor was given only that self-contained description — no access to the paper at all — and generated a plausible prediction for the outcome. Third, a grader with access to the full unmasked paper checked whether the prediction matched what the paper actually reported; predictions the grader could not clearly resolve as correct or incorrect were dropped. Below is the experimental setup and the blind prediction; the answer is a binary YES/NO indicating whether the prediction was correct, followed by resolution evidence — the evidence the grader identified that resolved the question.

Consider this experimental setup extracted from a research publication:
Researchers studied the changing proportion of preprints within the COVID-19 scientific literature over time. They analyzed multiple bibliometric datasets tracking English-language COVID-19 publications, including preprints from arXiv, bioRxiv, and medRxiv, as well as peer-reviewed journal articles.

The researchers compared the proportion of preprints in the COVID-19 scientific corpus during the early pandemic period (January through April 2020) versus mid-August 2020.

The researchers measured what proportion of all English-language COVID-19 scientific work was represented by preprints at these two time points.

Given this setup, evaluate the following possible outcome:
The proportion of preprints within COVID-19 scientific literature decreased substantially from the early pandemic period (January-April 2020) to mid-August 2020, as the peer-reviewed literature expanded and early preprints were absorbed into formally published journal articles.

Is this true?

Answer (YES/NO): YES